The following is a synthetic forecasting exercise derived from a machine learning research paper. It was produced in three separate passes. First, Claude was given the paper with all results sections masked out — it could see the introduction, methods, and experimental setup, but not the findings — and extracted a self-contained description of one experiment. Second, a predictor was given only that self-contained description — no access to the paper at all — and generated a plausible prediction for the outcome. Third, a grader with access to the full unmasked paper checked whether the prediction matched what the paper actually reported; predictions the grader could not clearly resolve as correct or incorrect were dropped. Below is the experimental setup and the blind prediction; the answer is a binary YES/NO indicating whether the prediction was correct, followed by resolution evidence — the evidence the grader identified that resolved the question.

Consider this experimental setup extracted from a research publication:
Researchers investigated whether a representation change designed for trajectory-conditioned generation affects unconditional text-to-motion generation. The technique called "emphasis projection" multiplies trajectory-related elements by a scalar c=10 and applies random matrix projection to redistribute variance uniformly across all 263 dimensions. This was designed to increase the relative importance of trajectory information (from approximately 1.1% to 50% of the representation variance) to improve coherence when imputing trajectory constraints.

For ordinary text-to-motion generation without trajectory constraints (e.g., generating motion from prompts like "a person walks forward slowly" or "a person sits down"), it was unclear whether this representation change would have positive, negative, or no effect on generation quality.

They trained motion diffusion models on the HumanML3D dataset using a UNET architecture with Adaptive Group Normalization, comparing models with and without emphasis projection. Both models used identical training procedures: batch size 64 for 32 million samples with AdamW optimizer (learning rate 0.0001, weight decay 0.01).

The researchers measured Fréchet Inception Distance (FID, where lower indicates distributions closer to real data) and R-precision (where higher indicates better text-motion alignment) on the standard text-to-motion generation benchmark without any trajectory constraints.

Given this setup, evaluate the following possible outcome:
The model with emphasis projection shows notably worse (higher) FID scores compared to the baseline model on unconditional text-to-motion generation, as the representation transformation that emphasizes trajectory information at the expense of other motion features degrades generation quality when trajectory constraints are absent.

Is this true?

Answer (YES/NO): NO